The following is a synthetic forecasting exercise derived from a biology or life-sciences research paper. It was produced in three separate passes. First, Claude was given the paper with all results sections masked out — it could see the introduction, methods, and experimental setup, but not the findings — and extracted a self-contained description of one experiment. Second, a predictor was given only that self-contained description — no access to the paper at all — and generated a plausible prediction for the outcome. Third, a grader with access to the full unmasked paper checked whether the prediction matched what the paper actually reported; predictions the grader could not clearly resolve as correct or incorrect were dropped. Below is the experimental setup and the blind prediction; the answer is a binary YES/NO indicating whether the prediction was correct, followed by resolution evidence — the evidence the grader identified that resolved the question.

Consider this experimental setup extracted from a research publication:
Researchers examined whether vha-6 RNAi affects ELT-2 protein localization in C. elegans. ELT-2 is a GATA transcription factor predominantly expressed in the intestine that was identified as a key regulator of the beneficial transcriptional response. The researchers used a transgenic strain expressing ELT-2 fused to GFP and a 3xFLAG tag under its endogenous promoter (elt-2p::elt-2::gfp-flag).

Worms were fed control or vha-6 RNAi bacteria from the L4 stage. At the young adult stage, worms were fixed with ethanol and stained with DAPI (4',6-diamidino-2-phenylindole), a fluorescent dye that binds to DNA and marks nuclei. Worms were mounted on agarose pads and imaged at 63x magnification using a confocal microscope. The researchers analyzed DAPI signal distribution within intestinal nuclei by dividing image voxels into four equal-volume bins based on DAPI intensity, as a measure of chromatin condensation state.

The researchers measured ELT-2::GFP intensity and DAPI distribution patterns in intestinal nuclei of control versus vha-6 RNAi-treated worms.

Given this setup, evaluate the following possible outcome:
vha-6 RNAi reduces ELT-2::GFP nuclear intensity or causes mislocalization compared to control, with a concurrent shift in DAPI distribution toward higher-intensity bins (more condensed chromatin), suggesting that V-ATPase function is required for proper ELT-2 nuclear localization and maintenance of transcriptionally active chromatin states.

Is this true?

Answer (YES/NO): NO